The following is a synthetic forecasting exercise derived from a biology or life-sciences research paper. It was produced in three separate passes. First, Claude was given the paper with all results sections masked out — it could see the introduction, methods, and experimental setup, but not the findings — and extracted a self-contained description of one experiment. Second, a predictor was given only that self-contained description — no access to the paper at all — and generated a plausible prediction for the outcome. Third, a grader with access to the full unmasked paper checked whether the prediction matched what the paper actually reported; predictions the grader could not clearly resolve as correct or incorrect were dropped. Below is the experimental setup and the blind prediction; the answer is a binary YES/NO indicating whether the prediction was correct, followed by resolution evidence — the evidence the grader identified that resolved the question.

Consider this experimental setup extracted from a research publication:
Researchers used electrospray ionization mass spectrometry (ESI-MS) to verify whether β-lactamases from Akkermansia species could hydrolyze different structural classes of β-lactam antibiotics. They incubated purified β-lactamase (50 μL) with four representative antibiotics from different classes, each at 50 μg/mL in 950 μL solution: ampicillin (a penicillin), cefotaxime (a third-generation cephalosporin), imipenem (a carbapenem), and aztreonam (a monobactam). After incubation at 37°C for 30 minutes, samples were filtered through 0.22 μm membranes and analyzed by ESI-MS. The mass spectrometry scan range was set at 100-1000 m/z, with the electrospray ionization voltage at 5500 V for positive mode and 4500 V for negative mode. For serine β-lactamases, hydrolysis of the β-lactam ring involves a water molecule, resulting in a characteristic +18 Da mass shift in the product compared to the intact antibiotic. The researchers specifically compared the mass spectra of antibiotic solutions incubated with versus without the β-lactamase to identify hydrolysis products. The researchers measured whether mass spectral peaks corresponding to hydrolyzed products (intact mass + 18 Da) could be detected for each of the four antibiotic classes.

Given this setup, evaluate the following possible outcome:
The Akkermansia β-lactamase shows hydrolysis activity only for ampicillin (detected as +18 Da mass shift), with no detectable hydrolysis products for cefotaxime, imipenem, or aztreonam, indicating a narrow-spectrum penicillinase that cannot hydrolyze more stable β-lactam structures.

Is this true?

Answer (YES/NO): NO